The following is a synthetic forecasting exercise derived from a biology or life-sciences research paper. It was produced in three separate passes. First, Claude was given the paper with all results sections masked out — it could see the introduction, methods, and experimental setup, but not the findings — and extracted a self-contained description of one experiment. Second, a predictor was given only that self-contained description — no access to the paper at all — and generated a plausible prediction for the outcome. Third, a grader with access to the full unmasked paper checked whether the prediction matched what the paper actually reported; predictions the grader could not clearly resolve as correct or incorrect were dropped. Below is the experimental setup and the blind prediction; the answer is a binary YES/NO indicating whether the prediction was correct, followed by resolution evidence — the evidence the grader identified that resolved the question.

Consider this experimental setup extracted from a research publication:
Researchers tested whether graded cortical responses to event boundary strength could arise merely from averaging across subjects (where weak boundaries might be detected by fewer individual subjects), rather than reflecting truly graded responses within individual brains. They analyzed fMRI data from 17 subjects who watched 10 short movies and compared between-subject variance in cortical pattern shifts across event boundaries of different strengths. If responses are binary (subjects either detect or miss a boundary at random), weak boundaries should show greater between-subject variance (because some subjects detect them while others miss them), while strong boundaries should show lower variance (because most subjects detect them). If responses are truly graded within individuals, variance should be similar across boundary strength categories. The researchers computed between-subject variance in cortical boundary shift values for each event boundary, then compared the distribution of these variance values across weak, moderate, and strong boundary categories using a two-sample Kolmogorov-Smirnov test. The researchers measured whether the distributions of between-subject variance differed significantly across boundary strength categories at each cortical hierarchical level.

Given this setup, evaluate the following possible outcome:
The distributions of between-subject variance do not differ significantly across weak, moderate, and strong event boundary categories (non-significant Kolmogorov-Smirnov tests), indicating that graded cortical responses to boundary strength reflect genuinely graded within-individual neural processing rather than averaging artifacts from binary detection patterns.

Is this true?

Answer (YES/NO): YES